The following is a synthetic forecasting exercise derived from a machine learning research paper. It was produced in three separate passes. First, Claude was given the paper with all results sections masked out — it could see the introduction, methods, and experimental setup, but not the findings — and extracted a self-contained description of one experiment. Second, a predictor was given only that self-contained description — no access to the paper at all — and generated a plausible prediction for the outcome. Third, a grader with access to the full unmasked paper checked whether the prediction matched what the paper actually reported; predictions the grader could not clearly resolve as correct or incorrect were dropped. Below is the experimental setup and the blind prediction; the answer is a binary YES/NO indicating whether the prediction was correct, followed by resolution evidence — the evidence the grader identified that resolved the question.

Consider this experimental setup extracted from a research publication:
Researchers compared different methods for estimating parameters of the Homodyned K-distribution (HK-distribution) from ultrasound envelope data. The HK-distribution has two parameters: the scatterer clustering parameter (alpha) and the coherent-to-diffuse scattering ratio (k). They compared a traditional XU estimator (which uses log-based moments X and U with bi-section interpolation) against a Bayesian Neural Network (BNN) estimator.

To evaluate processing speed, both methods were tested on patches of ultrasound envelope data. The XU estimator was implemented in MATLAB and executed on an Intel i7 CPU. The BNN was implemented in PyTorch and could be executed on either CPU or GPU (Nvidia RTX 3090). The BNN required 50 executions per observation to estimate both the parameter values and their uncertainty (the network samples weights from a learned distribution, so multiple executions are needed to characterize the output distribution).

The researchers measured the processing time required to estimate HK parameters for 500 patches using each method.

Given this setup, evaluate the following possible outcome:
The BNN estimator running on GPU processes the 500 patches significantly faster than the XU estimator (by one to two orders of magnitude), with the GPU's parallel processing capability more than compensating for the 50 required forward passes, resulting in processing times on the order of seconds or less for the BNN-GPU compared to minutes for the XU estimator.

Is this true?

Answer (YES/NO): NO